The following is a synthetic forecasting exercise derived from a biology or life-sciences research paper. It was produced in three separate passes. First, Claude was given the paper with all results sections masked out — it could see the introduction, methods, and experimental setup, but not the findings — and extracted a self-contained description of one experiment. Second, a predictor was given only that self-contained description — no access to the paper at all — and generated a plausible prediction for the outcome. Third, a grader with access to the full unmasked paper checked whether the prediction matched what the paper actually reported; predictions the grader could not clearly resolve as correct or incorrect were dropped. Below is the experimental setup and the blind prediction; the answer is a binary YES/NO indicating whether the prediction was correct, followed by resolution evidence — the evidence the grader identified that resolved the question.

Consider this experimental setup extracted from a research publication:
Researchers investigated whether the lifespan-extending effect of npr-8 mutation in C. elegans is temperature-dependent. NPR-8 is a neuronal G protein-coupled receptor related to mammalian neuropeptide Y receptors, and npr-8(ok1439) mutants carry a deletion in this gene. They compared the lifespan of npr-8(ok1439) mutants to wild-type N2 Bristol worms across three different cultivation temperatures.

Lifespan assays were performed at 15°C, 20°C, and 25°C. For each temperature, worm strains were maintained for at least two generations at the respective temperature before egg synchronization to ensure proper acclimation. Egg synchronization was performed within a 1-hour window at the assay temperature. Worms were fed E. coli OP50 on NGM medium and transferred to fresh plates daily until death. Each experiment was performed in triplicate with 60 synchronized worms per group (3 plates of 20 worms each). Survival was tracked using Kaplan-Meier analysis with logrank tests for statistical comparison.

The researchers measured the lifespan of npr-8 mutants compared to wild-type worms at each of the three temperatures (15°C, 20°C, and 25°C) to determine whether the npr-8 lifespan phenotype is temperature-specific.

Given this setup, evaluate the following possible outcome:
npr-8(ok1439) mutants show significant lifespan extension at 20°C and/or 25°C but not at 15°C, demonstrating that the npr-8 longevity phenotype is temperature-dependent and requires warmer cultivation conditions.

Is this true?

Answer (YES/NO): NO